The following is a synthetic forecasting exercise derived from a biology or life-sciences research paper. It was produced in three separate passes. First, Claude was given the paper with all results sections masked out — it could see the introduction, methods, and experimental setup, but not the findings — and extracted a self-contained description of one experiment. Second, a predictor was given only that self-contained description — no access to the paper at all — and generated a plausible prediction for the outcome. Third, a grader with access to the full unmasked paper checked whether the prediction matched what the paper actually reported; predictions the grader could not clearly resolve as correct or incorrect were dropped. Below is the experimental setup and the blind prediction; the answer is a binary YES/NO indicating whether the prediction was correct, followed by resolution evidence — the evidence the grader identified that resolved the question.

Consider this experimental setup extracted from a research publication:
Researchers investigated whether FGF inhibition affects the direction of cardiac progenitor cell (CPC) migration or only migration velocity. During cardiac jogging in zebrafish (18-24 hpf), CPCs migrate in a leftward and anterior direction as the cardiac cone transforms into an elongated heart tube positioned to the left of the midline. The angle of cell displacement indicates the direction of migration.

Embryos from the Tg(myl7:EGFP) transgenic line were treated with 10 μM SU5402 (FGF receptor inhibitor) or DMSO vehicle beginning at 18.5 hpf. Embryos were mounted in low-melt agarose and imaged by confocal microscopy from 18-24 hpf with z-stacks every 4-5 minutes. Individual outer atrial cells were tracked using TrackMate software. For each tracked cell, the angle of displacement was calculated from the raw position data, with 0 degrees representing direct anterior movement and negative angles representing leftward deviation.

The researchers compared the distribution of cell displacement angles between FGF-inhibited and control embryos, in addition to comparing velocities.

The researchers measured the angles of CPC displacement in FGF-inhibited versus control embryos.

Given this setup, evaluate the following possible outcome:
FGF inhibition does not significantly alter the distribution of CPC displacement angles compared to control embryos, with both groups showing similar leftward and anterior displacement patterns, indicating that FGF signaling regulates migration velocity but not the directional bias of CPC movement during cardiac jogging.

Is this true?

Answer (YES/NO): YES